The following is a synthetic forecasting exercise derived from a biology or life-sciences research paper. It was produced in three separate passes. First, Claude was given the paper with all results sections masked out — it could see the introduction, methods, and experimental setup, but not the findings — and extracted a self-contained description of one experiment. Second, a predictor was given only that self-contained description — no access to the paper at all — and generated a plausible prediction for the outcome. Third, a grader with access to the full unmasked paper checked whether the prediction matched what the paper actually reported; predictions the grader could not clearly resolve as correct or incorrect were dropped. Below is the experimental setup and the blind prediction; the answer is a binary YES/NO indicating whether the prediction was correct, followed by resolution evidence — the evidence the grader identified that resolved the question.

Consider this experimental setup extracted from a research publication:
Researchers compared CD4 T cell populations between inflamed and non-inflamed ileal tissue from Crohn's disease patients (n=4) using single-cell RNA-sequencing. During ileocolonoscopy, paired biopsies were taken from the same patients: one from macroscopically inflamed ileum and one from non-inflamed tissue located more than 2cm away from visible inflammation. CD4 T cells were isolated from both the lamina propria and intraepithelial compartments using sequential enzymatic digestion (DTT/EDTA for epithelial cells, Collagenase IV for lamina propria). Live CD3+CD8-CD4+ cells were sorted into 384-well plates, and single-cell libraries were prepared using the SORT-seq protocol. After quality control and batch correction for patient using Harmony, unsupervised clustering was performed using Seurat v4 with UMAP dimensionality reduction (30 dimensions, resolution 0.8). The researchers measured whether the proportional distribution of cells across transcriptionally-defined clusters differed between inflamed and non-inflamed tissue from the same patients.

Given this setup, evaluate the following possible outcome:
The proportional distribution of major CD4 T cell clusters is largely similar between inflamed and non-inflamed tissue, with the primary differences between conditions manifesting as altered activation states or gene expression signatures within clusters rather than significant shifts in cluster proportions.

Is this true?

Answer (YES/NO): YES